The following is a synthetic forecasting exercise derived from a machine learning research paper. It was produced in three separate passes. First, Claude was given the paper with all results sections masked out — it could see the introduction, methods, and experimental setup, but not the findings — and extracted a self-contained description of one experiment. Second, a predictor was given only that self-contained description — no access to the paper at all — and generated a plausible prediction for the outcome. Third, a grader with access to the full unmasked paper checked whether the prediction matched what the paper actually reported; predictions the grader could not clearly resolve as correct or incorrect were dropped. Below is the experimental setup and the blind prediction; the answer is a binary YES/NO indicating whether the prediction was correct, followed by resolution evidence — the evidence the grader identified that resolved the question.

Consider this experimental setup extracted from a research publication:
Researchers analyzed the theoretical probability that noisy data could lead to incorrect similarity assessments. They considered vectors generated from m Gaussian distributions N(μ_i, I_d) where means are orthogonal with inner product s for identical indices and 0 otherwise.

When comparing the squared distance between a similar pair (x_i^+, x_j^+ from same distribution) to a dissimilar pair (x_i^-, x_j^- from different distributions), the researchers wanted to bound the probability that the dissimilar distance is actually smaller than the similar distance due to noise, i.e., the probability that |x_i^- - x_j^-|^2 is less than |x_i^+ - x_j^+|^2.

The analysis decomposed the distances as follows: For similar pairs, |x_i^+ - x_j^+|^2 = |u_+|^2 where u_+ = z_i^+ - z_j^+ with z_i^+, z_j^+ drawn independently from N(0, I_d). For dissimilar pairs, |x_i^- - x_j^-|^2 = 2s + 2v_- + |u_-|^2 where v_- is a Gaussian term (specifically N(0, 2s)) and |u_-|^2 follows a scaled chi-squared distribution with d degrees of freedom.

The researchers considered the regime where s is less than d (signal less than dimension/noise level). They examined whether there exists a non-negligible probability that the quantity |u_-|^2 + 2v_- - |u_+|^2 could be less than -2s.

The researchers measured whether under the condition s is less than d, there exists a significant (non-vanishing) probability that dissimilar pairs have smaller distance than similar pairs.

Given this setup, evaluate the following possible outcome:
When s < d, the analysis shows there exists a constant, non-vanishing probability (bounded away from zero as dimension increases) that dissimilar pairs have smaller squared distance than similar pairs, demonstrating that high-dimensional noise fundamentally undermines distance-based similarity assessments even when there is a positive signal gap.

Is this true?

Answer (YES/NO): NO